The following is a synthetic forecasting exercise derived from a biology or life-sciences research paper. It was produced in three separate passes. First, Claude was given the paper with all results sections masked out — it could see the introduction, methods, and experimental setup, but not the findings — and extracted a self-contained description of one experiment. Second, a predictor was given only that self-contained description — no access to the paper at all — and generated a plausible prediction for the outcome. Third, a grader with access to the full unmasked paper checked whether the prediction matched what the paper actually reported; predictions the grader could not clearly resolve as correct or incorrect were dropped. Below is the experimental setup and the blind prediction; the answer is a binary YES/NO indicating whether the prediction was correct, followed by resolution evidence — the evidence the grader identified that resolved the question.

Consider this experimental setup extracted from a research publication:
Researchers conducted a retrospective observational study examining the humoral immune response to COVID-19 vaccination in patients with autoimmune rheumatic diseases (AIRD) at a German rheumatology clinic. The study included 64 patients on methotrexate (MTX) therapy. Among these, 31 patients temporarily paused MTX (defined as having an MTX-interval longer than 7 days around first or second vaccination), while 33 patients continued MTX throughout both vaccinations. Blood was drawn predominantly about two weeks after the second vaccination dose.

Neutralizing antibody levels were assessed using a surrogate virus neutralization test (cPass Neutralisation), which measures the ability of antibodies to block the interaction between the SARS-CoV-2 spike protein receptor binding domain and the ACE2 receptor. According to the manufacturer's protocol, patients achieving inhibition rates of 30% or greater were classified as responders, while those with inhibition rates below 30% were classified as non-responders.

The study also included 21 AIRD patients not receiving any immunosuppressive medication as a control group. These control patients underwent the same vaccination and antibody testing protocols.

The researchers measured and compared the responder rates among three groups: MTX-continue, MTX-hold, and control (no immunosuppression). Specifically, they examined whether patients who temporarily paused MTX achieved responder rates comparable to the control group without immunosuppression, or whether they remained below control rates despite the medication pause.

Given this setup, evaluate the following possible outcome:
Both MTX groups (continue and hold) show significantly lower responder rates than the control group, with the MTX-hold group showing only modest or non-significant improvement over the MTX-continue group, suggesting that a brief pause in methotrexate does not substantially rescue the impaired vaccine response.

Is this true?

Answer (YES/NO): NO